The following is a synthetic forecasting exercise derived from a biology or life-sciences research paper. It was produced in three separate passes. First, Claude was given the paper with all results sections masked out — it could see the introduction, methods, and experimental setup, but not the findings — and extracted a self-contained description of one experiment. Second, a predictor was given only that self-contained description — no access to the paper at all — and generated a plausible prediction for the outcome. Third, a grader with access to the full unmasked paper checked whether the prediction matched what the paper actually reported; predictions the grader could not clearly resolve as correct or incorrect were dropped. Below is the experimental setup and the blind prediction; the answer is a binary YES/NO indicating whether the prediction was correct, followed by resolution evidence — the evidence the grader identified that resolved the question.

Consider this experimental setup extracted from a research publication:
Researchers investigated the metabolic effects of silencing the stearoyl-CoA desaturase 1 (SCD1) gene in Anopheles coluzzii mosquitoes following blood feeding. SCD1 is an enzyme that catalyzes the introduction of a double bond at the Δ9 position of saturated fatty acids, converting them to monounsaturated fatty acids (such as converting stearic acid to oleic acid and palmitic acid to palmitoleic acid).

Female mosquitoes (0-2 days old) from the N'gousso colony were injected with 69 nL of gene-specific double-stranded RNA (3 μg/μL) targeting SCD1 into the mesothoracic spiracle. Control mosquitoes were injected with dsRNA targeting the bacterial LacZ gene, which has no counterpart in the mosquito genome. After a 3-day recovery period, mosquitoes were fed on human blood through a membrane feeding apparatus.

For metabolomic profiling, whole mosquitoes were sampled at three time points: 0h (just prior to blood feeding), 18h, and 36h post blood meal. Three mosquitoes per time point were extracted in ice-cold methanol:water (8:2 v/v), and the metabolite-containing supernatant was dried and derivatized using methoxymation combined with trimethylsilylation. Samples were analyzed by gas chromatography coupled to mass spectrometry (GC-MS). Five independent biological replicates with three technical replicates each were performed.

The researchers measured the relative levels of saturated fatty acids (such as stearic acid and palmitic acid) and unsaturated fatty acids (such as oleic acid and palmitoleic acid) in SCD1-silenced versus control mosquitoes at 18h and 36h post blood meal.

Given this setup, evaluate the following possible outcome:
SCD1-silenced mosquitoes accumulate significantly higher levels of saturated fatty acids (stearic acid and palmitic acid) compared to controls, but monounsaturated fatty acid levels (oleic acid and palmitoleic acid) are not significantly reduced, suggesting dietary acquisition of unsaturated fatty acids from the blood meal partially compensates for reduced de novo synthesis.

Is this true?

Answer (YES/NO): NO